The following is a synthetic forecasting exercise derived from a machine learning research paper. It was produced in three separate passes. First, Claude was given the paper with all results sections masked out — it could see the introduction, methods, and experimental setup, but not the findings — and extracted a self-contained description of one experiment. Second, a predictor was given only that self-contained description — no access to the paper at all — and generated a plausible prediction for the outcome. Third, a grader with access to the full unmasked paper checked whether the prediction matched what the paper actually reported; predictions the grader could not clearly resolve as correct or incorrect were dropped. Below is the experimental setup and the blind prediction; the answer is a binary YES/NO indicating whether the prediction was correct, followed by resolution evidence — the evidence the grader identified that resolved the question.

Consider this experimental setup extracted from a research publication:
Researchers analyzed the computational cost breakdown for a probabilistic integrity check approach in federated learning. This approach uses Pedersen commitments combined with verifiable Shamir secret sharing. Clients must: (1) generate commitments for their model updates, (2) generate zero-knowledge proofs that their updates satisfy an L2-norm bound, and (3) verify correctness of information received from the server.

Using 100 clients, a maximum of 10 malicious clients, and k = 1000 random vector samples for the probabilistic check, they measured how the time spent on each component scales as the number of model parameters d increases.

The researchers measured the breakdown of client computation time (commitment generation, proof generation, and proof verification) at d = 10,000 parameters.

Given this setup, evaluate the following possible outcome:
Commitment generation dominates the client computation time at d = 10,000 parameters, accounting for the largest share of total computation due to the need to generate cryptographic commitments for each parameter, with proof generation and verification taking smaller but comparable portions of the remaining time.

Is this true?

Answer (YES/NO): NO